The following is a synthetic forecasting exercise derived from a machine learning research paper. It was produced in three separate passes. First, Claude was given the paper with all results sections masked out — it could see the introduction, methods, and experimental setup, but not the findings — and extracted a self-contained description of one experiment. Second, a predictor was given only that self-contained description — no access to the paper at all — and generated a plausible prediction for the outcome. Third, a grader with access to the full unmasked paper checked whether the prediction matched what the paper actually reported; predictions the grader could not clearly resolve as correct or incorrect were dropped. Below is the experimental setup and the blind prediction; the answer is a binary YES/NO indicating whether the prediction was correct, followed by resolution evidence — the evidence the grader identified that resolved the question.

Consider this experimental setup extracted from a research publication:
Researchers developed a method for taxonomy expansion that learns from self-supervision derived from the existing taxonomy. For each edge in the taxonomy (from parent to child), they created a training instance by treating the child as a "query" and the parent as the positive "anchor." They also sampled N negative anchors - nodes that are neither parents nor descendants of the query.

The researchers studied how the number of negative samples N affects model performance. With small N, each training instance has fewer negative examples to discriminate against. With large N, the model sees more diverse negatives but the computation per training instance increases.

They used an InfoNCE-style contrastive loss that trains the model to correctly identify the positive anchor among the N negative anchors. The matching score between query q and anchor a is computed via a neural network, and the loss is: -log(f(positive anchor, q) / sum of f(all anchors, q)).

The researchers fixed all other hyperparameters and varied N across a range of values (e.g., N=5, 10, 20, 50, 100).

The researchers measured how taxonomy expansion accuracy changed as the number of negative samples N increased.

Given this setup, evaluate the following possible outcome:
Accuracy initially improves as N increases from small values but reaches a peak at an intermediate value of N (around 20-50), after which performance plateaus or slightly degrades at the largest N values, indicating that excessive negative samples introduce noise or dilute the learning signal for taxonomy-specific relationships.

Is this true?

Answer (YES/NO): YES